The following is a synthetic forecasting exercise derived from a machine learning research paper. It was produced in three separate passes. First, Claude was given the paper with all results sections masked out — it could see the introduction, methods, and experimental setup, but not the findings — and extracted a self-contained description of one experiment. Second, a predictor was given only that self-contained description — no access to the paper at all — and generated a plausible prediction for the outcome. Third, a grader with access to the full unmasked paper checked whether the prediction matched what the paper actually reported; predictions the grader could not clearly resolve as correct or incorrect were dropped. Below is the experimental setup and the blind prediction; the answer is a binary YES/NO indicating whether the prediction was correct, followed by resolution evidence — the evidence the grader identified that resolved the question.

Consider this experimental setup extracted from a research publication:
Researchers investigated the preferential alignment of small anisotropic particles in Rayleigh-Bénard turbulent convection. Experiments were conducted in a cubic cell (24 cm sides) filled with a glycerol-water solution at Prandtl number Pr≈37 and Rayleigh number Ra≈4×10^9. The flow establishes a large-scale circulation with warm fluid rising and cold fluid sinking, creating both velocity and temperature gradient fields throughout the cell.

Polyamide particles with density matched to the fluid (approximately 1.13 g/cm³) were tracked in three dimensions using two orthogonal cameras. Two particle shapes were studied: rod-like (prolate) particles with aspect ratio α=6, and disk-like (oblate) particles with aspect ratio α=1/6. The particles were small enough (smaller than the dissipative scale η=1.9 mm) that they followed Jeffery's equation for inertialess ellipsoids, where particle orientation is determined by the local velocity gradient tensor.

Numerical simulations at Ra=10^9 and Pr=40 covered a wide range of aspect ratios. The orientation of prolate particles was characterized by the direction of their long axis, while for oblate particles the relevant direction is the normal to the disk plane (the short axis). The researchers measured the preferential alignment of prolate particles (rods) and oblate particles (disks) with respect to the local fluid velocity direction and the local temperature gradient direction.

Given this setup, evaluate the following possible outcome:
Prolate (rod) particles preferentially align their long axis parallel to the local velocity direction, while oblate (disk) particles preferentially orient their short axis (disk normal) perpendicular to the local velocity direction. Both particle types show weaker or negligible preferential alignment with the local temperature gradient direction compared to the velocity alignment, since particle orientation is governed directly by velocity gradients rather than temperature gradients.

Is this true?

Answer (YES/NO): NO